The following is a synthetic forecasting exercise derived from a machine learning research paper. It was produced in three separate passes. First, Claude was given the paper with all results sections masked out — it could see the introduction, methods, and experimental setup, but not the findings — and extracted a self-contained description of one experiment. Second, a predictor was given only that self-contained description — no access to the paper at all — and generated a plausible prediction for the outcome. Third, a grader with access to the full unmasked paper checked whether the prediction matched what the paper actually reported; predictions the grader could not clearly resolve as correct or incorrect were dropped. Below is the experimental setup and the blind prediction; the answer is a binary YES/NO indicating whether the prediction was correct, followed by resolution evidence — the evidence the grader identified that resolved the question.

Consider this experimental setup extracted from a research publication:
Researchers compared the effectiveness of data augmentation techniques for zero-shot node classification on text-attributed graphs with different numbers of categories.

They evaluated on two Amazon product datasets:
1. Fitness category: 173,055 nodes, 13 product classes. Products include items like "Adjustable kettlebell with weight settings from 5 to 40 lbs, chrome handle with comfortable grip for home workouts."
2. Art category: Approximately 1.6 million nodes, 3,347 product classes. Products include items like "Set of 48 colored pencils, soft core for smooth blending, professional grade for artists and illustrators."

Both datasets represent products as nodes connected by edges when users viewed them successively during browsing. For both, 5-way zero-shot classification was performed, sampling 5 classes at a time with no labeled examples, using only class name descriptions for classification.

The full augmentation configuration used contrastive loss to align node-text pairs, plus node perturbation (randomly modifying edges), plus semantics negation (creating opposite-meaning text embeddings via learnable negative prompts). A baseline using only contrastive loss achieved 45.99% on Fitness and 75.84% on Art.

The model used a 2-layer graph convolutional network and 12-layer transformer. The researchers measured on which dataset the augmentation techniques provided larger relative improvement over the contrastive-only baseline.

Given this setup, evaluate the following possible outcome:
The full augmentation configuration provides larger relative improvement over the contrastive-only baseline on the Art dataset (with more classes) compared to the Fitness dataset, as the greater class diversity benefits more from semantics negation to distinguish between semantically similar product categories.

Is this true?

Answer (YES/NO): NO